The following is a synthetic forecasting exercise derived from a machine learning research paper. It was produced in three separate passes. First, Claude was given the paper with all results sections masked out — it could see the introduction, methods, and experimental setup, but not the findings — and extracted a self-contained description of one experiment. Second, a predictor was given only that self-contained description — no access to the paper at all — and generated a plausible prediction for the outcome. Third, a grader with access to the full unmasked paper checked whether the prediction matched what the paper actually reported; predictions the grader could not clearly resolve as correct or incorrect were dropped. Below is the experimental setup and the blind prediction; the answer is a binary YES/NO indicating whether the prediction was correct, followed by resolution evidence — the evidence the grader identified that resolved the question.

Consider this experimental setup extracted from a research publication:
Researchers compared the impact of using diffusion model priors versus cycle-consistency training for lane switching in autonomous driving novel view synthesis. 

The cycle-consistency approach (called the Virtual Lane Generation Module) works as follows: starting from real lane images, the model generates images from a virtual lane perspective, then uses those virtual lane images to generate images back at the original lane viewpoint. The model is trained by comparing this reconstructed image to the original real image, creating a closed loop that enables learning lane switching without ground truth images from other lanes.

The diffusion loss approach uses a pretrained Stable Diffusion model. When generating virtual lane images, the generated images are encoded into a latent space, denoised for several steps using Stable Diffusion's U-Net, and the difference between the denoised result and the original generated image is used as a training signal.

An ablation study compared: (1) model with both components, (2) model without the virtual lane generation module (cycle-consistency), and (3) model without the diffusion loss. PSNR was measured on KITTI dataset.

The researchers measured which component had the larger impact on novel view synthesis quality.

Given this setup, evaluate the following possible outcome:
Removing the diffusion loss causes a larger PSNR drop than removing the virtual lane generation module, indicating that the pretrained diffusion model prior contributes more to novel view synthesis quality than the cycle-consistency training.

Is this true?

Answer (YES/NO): NO